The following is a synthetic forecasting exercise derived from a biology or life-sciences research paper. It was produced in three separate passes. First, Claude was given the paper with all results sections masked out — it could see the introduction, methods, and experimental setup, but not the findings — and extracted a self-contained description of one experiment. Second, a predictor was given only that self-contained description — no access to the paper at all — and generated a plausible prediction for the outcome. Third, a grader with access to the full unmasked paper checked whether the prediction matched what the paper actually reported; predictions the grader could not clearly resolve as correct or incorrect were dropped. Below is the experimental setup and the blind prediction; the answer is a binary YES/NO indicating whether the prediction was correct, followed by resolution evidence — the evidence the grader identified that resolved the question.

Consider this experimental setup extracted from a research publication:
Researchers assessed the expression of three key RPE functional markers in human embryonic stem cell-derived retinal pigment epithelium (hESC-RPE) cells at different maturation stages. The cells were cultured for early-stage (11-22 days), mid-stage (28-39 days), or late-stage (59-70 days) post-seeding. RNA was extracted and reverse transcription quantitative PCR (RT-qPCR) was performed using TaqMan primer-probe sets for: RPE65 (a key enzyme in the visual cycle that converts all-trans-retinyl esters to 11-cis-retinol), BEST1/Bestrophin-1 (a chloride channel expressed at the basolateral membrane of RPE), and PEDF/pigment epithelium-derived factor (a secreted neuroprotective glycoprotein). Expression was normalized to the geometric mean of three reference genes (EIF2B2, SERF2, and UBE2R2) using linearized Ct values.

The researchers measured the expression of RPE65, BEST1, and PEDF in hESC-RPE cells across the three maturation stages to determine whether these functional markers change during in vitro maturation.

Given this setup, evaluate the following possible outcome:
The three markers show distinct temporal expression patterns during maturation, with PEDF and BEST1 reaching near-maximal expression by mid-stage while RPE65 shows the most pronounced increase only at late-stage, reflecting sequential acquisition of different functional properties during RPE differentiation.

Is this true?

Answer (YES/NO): NO